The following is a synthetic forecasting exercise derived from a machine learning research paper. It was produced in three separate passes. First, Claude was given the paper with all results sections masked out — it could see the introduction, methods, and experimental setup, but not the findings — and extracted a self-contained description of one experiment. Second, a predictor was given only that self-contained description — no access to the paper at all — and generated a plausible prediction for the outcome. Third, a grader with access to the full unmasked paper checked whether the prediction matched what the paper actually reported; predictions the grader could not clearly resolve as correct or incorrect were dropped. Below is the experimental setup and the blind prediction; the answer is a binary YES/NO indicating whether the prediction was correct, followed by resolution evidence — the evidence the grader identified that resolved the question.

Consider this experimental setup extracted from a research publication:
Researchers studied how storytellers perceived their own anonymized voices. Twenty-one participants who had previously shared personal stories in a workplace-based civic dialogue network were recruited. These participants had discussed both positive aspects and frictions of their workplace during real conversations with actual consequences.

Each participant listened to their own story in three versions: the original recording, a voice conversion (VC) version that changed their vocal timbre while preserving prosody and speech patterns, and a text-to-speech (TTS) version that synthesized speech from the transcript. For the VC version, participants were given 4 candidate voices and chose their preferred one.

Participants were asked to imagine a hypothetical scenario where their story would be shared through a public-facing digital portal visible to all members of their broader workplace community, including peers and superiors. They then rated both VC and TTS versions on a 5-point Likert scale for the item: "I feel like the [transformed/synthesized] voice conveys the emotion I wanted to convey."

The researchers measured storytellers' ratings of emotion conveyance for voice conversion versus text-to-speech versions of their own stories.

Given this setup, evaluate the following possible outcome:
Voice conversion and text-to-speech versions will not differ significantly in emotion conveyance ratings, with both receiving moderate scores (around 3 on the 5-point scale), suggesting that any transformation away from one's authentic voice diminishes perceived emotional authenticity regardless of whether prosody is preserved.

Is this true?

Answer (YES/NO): NO